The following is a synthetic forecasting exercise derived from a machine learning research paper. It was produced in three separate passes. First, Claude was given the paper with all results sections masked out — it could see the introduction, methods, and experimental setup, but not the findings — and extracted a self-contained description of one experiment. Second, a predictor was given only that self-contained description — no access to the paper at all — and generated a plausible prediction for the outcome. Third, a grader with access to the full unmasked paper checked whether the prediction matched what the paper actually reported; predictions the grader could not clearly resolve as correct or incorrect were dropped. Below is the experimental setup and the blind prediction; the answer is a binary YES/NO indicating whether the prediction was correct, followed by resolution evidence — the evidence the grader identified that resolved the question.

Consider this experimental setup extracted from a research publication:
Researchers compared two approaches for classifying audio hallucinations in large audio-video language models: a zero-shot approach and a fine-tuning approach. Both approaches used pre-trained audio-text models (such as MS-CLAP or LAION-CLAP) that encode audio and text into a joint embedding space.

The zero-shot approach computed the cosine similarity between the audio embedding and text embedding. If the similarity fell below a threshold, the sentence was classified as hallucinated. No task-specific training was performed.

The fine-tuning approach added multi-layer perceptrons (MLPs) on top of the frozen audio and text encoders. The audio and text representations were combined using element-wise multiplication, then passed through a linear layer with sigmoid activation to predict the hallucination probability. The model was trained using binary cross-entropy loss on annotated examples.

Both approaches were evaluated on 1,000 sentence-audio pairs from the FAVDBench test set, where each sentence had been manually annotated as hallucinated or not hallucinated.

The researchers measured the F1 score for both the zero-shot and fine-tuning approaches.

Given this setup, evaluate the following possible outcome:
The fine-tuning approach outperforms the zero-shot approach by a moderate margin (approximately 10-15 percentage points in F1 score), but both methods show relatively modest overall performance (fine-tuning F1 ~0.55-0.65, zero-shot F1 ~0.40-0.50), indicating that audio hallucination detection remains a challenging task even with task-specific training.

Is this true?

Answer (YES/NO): NO